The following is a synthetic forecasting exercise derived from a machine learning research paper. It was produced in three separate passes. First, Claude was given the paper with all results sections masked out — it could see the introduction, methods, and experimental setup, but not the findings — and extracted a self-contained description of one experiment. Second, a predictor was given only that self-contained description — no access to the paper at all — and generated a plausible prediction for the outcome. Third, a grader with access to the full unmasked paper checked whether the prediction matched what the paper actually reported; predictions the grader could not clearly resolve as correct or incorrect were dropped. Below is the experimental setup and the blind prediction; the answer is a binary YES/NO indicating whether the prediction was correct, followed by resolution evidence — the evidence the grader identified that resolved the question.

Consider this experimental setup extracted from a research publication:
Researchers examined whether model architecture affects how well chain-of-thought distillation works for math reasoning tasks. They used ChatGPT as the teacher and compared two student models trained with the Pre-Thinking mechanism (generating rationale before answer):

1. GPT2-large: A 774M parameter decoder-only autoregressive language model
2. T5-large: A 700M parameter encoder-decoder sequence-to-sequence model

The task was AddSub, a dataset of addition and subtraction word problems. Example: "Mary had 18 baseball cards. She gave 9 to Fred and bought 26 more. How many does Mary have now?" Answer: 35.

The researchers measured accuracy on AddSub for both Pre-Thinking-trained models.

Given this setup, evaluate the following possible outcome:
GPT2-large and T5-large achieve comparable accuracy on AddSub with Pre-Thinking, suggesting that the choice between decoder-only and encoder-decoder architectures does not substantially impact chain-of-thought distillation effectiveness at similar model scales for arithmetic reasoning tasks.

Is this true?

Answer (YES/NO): NO